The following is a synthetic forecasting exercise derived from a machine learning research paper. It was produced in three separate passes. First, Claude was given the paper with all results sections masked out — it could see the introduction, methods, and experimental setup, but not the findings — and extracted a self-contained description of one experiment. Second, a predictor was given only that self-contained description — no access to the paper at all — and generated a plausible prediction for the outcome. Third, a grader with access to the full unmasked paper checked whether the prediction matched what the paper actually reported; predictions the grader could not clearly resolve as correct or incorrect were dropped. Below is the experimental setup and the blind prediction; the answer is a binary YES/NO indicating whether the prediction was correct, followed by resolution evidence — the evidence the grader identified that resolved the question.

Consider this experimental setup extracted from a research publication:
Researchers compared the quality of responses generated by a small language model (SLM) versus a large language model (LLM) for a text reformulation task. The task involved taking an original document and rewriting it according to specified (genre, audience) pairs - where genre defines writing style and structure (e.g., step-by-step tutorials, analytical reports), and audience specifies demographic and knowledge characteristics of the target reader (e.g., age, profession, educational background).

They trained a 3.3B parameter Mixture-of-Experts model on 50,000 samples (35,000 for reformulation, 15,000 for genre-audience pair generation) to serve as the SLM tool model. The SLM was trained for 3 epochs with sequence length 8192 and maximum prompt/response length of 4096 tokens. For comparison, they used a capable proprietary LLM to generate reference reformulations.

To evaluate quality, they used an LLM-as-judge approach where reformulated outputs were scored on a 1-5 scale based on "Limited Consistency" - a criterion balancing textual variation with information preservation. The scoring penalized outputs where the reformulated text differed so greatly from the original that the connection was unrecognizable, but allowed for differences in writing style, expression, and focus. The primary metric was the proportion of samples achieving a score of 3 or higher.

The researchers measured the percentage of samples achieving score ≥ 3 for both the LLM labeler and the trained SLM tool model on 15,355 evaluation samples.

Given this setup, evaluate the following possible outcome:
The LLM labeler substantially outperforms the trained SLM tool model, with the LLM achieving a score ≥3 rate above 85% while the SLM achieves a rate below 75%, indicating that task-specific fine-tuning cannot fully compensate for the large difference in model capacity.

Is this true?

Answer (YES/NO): NO